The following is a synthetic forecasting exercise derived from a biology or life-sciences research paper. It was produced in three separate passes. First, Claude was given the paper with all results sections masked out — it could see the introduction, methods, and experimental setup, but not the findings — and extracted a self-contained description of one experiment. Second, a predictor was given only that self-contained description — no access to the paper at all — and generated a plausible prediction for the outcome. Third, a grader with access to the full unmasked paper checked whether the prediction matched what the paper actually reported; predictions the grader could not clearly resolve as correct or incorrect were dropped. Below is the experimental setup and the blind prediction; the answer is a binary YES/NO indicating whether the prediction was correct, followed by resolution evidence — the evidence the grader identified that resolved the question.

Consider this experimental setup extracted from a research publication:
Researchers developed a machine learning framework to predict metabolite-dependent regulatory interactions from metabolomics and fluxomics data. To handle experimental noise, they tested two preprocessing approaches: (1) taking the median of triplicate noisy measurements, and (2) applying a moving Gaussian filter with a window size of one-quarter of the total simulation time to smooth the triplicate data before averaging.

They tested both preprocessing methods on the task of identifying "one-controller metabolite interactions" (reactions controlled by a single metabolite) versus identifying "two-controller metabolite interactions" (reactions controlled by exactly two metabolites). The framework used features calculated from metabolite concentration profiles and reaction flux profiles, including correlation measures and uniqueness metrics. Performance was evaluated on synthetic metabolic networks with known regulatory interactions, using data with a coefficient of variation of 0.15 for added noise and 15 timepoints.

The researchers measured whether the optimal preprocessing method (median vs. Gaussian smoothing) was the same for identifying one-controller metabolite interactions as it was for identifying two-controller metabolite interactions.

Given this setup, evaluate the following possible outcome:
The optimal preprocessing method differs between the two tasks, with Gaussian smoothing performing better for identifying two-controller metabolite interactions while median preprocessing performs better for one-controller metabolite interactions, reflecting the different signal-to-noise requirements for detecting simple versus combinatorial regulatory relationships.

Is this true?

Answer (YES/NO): YES